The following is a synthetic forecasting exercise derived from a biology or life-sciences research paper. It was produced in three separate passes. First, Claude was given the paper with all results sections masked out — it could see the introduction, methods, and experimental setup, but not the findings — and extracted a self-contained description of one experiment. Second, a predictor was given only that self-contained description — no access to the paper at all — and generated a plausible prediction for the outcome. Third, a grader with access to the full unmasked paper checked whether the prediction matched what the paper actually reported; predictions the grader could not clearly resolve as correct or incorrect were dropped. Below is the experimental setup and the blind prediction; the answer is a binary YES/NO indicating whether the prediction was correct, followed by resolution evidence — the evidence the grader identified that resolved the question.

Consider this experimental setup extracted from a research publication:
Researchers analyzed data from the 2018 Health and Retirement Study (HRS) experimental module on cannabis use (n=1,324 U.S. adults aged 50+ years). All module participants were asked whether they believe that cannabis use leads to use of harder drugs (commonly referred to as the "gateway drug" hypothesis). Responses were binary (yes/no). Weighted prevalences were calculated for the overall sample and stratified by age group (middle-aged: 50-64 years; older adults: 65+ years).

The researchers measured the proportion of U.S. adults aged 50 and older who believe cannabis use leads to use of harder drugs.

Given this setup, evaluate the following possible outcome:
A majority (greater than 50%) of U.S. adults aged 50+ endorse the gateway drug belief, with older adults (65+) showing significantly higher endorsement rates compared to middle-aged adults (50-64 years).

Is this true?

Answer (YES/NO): YES